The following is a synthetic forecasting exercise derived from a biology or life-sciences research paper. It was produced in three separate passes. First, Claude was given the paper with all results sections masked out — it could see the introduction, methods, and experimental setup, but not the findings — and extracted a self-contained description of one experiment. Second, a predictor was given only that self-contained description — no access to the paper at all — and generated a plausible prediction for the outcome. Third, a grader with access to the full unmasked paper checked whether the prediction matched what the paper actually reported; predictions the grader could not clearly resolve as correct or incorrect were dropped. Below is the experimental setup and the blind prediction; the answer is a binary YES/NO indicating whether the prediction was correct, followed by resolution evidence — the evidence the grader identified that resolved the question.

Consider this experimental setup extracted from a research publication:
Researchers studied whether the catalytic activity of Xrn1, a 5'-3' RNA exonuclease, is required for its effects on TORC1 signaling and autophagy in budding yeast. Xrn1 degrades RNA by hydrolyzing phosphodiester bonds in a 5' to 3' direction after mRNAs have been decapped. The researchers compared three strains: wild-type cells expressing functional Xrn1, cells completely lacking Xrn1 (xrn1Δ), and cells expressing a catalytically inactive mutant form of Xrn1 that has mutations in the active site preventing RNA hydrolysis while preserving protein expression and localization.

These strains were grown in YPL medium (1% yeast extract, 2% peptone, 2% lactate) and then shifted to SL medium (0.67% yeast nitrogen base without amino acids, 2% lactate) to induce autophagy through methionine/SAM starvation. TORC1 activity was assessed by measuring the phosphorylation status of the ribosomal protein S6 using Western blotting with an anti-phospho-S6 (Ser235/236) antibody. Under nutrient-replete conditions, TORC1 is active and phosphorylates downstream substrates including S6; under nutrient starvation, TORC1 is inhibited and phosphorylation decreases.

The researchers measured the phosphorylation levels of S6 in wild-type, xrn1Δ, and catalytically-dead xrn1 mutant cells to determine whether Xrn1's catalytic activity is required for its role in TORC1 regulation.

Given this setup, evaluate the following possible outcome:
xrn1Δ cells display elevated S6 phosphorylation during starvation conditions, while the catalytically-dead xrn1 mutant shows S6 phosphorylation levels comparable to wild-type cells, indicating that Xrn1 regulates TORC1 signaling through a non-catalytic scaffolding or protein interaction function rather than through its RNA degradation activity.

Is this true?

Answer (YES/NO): NO